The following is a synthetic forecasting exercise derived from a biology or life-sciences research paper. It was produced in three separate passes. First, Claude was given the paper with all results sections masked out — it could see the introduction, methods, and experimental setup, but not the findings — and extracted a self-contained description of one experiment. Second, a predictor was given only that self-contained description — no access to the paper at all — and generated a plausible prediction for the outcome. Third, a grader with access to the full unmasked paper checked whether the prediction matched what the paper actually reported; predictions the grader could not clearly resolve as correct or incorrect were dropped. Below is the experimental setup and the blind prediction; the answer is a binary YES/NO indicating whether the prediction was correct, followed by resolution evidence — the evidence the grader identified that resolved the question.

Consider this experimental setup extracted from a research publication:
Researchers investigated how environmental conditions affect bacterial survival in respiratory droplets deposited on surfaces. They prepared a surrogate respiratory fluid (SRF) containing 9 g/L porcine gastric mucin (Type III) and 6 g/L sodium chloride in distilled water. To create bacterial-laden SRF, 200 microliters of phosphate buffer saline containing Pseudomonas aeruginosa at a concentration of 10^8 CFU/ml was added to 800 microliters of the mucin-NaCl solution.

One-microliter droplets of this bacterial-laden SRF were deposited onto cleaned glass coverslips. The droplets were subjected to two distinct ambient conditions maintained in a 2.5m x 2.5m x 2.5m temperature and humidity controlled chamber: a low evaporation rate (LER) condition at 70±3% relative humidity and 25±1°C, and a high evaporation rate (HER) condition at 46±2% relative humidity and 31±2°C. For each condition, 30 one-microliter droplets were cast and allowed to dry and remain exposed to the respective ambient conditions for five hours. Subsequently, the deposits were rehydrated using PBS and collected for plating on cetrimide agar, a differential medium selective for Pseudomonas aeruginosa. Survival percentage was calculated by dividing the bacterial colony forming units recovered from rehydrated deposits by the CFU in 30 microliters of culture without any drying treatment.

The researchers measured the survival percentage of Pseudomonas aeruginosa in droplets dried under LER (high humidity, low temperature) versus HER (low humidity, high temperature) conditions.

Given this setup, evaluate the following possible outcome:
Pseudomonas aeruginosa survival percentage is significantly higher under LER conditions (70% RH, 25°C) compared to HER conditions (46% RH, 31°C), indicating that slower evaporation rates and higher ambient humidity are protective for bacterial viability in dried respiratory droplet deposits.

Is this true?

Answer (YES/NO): YES